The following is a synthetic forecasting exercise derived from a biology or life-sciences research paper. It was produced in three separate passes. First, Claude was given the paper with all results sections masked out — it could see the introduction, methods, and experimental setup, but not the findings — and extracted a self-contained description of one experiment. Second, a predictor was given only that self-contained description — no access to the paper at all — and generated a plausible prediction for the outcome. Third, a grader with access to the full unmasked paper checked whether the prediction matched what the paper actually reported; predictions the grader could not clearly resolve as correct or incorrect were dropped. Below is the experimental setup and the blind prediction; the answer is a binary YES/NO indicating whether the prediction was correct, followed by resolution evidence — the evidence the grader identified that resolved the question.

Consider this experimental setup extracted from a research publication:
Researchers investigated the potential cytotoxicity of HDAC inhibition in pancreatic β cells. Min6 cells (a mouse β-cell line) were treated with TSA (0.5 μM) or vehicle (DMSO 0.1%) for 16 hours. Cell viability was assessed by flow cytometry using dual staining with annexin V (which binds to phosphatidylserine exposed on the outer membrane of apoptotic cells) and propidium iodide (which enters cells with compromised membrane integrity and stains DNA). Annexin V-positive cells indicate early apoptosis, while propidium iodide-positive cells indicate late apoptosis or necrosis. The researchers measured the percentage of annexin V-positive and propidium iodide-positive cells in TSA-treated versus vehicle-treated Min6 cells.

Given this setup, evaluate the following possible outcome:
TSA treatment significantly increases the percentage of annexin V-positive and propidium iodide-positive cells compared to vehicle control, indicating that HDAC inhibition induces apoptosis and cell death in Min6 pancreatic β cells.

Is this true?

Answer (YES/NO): NO